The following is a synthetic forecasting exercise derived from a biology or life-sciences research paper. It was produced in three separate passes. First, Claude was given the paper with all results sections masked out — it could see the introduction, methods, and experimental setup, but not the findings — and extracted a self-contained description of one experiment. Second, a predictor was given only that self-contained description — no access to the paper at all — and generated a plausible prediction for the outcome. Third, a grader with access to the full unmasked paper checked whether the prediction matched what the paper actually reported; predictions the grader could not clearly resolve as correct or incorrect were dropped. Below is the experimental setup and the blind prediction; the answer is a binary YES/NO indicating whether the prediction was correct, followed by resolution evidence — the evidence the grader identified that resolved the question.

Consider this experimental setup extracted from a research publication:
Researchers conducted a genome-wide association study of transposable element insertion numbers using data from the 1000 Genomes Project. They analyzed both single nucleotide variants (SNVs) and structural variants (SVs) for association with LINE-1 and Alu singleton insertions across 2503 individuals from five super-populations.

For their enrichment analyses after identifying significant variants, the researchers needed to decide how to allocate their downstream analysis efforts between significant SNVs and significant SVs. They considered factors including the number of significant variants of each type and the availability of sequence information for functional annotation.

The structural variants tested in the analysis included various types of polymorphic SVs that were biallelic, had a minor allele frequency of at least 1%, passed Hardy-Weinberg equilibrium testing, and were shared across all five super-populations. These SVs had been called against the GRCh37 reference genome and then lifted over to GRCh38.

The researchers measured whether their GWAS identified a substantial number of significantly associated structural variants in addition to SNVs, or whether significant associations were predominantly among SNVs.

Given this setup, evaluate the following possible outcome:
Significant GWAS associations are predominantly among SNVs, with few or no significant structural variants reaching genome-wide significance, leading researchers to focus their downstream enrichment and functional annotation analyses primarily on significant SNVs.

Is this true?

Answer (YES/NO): YES